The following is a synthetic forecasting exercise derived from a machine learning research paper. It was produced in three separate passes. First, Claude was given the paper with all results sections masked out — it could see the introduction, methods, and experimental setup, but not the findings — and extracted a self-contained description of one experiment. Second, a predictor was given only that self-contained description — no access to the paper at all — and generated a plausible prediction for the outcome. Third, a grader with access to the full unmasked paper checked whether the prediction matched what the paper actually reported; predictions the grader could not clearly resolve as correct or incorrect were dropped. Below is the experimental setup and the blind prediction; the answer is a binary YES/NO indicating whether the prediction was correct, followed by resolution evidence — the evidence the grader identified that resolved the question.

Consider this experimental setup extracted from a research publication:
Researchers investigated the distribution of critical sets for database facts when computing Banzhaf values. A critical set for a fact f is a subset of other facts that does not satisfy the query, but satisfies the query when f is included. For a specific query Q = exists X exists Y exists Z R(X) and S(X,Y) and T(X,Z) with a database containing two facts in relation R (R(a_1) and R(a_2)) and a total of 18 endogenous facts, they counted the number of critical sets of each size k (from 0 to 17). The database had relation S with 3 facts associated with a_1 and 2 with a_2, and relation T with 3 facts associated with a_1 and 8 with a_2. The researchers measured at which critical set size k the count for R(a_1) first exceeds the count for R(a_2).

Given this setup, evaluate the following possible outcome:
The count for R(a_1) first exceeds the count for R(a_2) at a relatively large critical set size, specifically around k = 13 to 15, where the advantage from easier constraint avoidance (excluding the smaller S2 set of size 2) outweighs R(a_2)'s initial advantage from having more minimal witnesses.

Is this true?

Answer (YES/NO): NO